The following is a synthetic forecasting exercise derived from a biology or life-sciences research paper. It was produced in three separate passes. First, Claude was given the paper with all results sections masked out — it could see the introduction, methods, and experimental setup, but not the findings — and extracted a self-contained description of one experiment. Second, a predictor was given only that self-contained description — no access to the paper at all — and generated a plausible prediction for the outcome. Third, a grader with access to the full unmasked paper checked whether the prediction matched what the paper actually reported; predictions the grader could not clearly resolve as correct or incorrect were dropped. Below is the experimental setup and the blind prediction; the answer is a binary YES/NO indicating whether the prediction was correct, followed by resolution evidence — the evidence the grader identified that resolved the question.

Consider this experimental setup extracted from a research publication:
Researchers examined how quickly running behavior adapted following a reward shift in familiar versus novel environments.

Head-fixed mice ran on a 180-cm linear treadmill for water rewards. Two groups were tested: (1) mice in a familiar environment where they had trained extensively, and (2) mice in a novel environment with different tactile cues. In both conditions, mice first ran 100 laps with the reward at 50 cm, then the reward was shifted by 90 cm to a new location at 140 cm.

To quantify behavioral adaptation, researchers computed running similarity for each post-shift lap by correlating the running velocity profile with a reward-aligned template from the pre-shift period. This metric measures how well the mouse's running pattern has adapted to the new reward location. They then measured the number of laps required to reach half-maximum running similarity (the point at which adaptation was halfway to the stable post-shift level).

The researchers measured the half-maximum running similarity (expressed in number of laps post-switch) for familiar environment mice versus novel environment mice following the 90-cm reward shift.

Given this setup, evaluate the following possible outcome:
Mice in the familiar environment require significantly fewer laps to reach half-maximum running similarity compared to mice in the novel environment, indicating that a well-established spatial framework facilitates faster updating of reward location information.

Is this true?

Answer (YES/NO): NO